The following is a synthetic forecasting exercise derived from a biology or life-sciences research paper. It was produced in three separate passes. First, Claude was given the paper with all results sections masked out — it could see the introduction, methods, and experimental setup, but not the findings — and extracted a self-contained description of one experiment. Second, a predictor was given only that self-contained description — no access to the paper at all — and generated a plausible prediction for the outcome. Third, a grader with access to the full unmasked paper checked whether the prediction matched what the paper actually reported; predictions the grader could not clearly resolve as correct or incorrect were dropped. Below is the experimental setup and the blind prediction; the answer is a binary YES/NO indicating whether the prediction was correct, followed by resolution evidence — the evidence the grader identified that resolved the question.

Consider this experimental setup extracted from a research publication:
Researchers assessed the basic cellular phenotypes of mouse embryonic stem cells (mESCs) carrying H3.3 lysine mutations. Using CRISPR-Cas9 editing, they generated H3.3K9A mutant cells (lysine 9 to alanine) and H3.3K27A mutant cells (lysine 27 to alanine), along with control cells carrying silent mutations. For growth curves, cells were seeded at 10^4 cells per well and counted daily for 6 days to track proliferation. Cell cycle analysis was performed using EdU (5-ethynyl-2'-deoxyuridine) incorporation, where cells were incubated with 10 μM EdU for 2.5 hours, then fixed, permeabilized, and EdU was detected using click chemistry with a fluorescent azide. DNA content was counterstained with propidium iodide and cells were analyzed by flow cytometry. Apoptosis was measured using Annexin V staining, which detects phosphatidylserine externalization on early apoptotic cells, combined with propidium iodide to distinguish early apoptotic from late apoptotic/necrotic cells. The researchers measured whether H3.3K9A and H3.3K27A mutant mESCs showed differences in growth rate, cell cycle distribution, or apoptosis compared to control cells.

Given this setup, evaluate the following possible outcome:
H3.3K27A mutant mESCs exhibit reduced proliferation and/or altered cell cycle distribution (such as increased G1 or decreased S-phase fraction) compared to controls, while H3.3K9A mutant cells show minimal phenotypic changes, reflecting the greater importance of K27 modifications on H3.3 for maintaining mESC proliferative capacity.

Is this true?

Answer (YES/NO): NO